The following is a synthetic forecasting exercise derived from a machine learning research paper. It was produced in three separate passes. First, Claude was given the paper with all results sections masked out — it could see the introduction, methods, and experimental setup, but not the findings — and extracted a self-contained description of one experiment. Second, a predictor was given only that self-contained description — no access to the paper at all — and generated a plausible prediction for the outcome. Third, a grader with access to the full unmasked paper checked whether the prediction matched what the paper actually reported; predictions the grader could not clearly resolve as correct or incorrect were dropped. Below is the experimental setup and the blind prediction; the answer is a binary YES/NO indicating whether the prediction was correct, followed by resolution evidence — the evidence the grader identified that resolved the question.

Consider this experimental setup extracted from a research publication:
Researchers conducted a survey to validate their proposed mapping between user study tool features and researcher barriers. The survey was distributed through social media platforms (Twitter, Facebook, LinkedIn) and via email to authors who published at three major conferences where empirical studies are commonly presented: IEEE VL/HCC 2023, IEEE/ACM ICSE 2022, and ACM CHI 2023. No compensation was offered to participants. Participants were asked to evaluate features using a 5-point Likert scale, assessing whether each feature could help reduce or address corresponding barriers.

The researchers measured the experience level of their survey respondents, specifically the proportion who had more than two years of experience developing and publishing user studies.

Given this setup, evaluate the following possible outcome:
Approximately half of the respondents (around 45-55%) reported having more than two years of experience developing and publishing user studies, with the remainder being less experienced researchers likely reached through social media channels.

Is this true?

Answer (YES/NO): NO